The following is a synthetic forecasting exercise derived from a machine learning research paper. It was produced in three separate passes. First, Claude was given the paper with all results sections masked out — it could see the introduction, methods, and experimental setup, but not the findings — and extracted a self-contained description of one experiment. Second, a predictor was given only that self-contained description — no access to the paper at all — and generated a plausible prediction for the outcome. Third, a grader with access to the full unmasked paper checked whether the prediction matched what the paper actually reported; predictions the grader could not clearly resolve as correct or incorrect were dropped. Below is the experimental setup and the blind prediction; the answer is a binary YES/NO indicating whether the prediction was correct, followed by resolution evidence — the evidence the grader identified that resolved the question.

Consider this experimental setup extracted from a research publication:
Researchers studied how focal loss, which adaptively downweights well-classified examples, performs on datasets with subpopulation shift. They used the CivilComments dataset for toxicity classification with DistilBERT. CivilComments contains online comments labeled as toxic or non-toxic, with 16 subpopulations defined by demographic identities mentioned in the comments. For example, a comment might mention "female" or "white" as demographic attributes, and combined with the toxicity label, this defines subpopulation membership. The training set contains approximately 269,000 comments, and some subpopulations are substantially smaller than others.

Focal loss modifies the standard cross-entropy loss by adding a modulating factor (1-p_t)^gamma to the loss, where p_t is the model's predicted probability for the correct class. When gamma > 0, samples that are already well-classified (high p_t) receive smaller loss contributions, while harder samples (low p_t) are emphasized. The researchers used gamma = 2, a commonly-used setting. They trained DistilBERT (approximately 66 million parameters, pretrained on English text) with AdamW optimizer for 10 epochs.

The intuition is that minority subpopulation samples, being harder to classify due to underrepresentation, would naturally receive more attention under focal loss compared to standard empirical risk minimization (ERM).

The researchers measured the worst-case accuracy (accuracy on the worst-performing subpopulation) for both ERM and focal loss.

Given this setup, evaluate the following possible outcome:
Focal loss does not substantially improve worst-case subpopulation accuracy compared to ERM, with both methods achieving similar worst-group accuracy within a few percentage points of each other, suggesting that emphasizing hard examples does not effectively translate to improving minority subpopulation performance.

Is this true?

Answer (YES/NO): YES